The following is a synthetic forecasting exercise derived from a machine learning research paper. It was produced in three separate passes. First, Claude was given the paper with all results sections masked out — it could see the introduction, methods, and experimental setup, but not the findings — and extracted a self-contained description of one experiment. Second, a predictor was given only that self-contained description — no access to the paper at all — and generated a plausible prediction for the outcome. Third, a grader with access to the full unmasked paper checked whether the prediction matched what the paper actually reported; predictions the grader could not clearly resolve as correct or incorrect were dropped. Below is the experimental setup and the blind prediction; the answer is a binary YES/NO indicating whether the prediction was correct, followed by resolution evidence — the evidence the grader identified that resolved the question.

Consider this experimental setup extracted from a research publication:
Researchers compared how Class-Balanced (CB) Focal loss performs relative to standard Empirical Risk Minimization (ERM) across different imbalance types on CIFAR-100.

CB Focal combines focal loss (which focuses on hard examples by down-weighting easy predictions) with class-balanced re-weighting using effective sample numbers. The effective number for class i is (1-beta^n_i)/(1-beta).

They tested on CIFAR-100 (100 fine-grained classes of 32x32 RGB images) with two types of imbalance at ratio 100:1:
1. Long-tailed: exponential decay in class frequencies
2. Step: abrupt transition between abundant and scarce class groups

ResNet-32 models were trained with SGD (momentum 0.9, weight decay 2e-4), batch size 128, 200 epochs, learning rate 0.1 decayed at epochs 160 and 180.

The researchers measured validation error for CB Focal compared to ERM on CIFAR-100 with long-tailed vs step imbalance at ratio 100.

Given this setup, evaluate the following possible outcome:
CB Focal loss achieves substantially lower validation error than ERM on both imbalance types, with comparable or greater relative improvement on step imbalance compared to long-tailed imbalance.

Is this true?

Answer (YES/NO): NO